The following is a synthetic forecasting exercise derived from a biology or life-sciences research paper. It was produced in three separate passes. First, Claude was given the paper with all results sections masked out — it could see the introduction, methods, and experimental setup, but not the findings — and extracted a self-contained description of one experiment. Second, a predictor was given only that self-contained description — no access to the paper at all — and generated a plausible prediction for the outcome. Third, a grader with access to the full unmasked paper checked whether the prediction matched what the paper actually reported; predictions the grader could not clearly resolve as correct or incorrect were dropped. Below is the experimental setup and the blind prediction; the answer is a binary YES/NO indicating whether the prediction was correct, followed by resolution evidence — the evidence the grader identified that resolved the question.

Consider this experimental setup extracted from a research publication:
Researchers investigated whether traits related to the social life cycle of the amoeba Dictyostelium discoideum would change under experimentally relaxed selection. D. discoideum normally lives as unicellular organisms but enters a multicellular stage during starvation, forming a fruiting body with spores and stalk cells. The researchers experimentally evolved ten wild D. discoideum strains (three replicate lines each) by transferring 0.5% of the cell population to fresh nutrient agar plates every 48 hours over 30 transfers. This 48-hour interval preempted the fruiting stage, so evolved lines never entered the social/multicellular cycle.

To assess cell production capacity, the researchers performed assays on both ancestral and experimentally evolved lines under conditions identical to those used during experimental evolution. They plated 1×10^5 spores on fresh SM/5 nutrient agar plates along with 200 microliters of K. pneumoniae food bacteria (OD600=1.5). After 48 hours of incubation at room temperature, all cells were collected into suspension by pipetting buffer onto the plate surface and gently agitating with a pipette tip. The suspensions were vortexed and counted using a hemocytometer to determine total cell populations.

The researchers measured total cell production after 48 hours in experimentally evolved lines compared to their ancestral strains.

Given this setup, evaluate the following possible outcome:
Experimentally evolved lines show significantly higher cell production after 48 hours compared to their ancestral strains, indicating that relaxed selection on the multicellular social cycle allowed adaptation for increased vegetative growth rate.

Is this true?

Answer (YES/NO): YES